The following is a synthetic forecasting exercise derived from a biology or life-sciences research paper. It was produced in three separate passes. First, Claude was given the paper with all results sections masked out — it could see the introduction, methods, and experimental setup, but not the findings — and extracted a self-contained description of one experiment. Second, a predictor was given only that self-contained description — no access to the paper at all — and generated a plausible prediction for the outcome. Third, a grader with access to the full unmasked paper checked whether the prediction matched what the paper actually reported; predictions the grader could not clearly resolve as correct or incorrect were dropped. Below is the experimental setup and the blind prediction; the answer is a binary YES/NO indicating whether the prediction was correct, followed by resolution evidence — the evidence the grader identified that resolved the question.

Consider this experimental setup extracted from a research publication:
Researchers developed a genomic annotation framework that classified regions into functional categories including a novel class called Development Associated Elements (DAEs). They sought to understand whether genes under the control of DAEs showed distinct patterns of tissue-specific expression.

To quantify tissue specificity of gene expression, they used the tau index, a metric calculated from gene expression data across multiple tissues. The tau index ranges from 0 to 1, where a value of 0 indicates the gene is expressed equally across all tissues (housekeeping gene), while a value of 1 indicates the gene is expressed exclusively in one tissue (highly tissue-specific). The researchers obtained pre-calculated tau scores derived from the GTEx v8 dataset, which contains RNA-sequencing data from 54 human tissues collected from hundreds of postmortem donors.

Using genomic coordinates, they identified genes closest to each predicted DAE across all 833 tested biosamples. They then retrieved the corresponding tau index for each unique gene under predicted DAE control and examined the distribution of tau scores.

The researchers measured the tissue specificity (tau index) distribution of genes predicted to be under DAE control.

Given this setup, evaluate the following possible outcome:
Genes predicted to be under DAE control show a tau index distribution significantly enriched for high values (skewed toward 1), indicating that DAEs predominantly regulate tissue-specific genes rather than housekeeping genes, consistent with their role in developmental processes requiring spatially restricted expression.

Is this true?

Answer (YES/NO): NO